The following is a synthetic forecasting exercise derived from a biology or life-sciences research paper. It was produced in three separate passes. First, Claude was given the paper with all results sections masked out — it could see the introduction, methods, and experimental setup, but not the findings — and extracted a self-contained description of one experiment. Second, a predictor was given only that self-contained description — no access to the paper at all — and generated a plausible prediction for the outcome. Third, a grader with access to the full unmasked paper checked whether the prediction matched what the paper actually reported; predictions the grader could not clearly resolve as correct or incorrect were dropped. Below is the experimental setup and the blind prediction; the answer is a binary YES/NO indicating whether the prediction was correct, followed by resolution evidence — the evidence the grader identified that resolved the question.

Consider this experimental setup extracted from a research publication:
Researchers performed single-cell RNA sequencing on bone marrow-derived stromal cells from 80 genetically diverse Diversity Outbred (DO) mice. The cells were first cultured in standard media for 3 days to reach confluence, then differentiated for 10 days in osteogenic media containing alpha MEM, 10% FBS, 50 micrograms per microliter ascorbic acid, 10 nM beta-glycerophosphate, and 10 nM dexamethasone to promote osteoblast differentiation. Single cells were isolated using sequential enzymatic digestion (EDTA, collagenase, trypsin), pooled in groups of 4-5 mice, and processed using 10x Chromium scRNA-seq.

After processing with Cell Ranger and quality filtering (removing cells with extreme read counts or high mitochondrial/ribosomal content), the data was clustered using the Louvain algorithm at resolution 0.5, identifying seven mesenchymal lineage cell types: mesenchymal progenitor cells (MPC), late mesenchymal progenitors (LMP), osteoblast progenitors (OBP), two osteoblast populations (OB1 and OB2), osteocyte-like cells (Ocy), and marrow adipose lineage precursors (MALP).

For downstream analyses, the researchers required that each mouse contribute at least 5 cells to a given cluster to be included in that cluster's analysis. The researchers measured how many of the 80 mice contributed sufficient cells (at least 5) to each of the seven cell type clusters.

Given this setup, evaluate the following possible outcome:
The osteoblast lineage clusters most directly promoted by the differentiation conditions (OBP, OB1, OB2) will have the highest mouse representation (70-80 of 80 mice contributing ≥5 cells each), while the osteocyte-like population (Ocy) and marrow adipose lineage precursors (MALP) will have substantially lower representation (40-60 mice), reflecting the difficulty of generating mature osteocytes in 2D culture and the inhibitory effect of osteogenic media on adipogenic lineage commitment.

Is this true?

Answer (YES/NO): NO